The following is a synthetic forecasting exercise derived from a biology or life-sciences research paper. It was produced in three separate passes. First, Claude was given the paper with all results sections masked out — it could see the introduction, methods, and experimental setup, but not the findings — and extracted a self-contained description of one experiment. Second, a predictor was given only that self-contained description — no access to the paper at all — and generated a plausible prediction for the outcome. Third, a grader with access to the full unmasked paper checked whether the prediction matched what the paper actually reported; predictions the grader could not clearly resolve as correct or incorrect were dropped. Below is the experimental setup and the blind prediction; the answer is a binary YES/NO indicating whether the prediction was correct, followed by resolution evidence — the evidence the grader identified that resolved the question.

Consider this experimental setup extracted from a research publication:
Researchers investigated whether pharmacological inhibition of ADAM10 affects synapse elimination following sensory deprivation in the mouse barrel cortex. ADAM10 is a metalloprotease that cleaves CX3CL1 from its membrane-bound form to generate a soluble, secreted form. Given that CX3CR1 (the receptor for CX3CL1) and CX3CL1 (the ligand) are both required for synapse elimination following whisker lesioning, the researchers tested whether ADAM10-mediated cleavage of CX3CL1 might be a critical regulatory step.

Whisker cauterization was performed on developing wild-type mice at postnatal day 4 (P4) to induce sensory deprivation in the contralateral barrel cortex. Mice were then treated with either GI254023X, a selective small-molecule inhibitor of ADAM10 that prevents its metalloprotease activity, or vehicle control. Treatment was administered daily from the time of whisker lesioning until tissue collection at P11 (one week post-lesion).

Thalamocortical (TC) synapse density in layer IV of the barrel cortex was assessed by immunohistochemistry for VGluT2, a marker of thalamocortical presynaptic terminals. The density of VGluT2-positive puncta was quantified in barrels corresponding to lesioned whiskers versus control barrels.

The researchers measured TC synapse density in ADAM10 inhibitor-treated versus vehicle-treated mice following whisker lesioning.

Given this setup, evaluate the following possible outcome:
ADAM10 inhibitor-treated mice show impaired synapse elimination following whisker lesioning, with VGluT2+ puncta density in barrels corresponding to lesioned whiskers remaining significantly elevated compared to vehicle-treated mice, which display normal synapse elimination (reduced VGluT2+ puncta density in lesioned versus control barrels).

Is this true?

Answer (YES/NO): YES